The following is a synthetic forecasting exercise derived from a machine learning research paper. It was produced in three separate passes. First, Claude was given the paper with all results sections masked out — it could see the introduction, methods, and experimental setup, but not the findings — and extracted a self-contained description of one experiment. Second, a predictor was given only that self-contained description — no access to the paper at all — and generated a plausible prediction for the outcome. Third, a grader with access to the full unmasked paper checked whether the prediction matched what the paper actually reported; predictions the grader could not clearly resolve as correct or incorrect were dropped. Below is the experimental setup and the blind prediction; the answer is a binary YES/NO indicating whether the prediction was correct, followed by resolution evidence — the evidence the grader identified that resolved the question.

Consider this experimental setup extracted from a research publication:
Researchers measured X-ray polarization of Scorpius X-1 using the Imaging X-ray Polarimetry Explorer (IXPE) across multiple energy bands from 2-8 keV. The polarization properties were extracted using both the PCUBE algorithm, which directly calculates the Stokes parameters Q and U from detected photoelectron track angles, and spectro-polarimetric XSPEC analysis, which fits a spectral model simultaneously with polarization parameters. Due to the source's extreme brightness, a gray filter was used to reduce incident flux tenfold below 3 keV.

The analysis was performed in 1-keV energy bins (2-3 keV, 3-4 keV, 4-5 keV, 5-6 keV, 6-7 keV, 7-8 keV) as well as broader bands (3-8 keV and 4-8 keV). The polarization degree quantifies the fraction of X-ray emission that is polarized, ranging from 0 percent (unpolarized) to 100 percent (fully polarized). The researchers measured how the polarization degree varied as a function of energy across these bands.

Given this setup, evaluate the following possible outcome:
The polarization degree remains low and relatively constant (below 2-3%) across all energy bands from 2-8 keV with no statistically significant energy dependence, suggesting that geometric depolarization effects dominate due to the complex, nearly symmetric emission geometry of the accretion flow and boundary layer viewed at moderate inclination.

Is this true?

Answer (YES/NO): YES